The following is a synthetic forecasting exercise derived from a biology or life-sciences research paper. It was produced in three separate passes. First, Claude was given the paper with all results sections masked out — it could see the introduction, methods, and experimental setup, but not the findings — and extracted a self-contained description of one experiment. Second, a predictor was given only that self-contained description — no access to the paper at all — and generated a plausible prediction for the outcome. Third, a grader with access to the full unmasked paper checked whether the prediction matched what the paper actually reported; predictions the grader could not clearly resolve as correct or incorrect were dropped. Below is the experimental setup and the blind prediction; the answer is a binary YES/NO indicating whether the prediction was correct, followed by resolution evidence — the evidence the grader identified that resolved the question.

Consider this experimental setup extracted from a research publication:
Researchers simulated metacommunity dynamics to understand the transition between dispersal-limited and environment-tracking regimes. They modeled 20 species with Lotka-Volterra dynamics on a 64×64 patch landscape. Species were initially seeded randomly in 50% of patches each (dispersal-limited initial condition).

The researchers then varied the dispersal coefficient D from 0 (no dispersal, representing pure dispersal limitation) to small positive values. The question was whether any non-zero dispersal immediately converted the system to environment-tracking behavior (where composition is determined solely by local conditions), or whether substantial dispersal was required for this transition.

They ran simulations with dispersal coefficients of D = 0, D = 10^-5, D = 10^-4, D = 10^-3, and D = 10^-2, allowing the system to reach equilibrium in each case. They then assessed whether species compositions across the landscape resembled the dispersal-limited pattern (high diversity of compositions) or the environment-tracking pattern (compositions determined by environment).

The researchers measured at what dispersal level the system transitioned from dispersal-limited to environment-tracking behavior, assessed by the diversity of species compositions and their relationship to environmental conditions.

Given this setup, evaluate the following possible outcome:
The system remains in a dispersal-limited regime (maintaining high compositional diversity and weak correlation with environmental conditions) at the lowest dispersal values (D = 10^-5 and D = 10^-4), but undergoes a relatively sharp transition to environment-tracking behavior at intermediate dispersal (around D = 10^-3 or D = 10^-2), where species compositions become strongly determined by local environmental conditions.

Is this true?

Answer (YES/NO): YES